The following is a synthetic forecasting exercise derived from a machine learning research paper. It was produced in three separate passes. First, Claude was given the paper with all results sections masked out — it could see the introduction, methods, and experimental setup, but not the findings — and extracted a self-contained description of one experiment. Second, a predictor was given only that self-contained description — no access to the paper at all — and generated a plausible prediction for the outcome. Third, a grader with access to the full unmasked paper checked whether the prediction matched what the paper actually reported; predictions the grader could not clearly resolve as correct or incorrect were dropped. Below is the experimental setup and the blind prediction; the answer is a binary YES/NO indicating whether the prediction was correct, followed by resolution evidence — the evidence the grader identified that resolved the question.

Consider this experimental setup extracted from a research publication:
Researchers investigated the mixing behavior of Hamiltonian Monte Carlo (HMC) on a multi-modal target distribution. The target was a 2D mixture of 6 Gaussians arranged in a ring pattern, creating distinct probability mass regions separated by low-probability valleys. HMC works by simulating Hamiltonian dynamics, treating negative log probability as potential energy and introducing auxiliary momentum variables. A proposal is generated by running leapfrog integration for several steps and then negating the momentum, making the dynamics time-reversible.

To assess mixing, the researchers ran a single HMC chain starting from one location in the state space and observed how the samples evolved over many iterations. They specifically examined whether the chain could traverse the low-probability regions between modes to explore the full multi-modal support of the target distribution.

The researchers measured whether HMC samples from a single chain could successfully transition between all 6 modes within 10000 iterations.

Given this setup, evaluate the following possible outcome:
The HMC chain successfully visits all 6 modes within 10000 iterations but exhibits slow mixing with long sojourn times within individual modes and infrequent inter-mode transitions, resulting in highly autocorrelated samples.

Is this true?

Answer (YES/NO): NO